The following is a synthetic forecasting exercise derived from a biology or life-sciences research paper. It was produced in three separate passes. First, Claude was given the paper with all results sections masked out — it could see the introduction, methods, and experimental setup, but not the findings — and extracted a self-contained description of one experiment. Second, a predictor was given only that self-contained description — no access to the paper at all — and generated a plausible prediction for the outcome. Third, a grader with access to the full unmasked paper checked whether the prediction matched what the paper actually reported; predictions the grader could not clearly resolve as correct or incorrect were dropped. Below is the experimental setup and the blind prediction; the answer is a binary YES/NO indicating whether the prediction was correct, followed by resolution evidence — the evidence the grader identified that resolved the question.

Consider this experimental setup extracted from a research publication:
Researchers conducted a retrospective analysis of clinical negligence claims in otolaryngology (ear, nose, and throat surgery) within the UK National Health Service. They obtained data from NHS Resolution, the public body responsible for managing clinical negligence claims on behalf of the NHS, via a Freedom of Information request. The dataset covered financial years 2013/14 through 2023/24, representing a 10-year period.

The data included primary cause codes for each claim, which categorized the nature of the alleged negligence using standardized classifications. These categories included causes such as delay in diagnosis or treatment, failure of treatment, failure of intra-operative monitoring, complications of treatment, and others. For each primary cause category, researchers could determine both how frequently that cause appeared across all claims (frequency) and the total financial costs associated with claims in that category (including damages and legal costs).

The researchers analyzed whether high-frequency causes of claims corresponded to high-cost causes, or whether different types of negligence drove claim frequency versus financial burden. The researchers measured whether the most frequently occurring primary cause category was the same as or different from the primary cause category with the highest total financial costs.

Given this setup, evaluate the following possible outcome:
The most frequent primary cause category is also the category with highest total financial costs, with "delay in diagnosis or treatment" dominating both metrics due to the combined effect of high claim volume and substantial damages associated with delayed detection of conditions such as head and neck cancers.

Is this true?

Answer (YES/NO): YES